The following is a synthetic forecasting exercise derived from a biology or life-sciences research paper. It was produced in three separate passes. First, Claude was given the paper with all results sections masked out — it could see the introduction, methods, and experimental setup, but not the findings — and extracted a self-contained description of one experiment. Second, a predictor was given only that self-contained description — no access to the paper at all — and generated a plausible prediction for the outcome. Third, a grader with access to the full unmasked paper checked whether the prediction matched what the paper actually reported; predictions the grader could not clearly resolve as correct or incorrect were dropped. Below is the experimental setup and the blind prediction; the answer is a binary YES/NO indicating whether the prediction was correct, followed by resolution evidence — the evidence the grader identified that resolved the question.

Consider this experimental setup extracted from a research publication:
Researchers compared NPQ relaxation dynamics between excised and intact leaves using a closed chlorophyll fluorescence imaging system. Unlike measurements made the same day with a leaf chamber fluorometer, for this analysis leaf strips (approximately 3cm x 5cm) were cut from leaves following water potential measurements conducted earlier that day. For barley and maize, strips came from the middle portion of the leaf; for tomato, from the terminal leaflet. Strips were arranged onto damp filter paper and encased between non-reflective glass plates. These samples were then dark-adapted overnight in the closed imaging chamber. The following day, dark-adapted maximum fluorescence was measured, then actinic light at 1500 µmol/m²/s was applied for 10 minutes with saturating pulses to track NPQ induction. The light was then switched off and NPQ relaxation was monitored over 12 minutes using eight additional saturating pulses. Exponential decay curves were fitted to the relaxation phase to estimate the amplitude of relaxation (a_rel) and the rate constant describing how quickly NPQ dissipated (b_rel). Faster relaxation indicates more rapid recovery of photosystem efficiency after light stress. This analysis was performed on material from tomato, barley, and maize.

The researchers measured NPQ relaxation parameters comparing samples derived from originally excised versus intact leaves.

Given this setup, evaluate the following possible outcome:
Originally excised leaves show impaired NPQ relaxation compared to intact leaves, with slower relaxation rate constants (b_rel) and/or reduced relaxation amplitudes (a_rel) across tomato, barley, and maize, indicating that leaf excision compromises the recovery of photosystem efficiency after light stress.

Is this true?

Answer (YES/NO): NO